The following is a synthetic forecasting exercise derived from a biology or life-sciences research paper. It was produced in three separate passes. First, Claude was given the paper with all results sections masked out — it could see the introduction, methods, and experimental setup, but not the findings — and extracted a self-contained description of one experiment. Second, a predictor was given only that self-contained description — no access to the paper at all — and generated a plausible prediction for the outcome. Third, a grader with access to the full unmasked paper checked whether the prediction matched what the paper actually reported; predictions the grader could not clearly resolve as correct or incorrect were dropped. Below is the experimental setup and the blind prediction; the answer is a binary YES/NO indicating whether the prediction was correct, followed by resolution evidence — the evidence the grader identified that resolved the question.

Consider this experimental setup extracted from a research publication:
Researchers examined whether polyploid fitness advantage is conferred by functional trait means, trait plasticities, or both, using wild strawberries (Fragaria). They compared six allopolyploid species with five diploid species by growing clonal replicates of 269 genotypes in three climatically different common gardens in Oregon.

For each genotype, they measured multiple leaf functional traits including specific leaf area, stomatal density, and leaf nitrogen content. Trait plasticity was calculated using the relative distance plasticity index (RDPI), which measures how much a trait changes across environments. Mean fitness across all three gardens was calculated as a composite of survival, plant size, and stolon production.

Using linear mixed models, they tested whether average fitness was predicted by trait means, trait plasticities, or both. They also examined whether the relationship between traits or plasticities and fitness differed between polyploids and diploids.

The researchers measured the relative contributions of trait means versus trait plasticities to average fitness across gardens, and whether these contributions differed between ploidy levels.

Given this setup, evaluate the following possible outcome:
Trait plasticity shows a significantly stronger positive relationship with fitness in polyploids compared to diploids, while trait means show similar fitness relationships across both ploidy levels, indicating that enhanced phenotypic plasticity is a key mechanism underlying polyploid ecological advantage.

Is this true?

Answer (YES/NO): NO